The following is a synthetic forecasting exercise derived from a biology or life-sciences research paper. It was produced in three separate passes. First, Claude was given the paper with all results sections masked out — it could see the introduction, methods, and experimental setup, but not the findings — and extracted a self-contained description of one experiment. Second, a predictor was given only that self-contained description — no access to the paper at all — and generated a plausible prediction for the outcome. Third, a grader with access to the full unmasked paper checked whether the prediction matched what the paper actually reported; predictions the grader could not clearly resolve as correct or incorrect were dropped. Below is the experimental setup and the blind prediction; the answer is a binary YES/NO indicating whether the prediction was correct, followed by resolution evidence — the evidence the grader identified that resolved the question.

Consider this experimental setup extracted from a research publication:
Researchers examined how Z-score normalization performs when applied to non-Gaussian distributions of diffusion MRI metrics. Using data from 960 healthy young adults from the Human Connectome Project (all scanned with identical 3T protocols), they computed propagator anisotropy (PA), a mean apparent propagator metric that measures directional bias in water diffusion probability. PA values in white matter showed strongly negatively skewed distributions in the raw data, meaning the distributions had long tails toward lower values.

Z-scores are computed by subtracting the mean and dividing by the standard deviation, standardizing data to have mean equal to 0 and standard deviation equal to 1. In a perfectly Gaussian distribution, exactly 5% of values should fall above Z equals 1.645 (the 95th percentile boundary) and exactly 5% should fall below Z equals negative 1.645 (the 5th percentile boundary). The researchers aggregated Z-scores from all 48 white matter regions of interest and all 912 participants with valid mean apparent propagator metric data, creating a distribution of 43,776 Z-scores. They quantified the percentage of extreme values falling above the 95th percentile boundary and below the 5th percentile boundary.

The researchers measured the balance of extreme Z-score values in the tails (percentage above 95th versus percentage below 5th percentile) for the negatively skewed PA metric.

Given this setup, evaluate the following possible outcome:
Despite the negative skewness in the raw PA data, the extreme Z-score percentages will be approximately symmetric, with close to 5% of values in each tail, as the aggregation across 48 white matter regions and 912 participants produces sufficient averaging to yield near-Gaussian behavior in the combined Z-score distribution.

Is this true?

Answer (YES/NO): NO